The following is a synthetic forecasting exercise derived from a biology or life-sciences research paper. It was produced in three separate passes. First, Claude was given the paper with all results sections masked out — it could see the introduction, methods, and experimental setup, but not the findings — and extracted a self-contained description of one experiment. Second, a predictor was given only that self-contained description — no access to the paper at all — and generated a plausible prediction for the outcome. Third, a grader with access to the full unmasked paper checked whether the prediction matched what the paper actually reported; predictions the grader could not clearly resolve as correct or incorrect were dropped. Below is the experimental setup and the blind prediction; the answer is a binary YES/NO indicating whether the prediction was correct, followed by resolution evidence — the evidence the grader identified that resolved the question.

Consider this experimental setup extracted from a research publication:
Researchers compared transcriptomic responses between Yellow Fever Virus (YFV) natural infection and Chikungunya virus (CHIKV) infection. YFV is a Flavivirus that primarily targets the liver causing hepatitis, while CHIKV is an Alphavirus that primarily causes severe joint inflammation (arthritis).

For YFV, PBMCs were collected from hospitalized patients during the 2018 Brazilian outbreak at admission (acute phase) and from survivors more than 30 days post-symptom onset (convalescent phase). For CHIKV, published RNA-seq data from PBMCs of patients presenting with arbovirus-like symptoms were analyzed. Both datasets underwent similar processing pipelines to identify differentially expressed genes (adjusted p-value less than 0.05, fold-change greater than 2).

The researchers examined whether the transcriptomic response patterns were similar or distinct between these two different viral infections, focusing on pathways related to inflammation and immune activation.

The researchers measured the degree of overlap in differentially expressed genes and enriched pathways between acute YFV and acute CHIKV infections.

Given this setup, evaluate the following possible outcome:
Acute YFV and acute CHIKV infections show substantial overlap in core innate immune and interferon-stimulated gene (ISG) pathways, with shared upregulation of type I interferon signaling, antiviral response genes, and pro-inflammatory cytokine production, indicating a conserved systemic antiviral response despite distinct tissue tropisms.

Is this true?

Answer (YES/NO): NO